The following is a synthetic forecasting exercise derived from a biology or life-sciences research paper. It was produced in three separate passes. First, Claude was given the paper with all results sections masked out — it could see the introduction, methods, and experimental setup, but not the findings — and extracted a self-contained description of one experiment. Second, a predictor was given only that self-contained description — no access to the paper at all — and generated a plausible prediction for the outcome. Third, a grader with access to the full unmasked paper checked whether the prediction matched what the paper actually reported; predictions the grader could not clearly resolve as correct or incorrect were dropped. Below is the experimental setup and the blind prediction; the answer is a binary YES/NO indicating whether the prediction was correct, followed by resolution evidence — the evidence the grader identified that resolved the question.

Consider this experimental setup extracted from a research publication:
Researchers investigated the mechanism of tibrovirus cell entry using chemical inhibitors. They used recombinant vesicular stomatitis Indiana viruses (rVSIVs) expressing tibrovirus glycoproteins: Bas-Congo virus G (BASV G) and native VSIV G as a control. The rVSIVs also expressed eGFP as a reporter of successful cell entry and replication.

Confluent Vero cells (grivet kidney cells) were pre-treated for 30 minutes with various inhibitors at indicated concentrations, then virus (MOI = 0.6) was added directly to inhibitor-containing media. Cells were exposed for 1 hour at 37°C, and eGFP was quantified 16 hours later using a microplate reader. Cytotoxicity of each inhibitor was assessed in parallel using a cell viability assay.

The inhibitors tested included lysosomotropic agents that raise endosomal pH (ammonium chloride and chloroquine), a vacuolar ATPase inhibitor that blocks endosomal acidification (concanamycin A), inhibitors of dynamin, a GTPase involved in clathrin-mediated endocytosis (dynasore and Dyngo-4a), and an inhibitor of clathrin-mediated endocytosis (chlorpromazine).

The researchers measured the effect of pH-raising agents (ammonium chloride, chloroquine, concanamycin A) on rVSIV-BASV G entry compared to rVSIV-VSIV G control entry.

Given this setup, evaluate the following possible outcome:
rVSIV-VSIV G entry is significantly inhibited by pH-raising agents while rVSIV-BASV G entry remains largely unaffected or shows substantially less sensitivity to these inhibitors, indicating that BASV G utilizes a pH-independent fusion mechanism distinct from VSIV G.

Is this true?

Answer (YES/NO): NO